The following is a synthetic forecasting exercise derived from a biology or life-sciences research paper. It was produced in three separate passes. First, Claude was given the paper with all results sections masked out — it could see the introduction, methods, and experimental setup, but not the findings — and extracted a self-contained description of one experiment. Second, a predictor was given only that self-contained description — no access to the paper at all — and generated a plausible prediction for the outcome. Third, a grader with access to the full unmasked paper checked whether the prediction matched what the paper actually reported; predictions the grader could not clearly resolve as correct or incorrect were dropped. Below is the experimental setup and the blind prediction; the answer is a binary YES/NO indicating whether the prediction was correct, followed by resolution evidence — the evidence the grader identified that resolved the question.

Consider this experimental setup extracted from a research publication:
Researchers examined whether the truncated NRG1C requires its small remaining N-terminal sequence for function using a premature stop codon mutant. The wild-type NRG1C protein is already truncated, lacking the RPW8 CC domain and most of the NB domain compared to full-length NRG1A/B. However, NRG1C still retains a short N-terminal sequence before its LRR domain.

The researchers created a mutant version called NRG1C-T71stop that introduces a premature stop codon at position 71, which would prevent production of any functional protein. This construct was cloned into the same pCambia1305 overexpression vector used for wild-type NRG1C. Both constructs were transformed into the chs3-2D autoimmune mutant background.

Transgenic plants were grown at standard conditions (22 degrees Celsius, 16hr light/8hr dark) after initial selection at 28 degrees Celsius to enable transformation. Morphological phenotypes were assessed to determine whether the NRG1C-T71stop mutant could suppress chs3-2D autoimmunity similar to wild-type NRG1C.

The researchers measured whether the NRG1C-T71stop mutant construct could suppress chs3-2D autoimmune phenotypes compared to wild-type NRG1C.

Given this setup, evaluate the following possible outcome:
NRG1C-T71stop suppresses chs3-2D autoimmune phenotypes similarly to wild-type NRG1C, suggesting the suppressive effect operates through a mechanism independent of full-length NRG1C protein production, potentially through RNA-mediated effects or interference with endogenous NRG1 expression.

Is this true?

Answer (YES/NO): NO